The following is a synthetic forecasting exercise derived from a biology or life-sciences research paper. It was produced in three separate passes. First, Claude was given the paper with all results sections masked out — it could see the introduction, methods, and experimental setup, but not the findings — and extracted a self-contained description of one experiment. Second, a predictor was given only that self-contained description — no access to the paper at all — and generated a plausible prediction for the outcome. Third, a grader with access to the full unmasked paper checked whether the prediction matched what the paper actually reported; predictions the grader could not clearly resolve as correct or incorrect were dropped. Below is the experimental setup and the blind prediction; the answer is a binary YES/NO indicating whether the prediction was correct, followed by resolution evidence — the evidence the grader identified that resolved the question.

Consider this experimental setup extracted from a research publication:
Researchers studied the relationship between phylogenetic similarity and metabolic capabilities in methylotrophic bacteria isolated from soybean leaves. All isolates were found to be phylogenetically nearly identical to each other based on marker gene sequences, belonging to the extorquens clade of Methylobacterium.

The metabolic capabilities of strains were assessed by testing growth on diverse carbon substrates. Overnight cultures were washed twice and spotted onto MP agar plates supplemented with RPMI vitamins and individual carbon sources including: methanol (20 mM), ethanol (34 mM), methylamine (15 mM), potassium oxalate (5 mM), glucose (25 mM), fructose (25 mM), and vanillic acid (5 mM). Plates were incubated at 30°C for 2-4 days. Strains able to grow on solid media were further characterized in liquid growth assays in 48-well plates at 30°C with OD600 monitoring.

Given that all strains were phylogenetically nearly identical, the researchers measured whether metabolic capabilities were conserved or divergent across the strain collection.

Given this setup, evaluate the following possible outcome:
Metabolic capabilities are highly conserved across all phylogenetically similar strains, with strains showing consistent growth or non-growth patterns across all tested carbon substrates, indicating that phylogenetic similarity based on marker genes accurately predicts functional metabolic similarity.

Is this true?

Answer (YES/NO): NO